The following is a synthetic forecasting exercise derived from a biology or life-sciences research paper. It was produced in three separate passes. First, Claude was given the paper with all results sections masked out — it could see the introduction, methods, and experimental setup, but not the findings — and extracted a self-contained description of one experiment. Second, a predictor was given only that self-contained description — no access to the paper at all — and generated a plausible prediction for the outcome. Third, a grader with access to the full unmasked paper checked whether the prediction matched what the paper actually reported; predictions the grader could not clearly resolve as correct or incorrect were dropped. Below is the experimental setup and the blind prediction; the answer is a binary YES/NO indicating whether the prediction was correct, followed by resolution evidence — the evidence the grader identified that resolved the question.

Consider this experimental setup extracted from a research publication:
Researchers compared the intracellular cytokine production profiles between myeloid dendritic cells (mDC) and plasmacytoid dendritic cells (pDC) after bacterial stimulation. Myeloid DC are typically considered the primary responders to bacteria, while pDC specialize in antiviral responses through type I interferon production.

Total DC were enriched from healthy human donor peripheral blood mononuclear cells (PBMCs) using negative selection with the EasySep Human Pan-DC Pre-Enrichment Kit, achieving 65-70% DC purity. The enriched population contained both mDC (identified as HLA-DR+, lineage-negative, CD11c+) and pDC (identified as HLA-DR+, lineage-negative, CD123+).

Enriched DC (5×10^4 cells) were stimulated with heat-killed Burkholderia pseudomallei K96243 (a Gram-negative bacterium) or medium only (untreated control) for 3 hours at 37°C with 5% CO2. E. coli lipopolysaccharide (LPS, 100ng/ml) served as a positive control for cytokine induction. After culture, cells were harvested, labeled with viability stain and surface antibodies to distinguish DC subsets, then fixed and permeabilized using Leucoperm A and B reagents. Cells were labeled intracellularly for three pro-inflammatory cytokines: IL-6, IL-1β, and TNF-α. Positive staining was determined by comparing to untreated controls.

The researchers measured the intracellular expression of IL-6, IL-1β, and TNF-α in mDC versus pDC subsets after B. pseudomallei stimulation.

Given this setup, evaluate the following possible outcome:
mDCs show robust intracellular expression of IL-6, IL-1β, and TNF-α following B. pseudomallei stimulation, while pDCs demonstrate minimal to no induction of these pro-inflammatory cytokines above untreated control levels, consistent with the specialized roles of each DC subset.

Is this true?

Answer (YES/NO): NO